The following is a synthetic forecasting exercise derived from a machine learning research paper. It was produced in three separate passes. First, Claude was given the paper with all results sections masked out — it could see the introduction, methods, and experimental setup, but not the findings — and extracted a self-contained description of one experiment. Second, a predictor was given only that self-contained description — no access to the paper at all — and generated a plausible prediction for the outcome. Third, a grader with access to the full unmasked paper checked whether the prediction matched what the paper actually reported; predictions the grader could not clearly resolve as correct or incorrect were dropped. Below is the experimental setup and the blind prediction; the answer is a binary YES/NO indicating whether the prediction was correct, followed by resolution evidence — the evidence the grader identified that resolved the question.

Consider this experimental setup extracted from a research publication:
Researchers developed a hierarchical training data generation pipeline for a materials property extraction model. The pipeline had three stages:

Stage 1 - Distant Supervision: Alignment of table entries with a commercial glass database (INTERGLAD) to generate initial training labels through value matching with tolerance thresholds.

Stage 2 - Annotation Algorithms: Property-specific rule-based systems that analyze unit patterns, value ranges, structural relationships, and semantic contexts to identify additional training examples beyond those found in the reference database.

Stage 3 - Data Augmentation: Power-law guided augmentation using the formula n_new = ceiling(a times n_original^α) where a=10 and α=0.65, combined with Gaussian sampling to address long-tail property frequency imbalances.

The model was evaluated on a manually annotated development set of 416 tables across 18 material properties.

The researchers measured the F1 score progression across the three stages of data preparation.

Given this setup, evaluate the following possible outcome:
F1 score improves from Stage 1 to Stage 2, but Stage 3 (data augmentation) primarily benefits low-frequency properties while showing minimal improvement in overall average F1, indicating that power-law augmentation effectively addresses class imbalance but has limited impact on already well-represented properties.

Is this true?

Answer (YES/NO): NO